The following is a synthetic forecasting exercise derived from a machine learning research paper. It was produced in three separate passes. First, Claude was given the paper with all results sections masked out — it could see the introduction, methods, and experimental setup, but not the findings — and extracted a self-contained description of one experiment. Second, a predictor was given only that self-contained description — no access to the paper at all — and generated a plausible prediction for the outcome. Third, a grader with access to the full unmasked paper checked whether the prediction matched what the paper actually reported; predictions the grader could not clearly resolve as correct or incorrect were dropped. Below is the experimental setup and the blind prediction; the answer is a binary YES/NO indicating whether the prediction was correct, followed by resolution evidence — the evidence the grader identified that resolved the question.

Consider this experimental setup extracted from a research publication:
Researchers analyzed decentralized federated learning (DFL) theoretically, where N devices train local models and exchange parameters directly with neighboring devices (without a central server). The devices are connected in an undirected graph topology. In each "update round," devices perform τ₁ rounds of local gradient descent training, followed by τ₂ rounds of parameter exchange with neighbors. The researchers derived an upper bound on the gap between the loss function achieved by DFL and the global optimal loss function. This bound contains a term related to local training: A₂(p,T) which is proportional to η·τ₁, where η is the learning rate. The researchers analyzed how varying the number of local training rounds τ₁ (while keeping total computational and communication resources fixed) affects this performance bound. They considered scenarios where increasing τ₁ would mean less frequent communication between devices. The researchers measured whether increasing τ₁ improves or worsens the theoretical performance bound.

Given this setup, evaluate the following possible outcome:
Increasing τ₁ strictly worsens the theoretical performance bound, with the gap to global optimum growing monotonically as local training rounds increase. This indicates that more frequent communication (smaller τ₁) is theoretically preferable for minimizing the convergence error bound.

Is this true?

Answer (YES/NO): YES